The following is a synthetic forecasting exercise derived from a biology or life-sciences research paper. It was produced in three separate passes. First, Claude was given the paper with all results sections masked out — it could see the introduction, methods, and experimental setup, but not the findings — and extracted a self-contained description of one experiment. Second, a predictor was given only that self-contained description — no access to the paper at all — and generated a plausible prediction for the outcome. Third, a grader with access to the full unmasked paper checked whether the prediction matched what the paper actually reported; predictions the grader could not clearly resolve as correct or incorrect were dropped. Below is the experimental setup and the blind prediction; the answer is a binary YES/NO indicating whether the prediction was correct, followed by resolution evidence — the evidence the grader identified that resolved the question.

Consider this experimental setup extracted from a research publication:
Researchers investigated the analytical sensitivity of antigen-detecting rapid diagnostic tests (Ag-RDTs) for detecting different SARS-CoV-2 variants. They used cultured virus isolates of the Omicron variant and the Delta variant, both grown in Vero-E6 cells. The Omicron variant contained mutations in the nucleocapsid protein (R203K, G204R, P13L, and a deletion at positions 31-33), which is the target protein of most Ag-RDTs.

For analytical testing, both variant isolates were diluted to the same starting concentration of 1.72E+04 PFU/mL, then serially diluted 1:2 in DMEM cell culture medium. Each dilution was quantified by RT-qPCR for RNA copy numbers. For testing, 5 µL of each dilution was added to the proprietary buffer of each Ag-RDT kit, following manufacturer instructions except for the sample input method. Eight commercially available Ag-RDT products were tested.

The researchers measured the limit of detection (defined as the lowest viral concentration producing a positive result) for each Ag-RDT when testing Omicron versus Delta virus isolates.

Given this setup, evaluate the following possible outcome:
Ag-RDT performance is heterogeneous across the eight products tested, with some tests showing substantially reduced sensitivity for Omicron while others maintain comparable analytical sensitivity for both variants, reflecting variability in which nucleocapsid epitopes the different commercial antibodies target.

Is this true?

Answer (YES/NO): NO